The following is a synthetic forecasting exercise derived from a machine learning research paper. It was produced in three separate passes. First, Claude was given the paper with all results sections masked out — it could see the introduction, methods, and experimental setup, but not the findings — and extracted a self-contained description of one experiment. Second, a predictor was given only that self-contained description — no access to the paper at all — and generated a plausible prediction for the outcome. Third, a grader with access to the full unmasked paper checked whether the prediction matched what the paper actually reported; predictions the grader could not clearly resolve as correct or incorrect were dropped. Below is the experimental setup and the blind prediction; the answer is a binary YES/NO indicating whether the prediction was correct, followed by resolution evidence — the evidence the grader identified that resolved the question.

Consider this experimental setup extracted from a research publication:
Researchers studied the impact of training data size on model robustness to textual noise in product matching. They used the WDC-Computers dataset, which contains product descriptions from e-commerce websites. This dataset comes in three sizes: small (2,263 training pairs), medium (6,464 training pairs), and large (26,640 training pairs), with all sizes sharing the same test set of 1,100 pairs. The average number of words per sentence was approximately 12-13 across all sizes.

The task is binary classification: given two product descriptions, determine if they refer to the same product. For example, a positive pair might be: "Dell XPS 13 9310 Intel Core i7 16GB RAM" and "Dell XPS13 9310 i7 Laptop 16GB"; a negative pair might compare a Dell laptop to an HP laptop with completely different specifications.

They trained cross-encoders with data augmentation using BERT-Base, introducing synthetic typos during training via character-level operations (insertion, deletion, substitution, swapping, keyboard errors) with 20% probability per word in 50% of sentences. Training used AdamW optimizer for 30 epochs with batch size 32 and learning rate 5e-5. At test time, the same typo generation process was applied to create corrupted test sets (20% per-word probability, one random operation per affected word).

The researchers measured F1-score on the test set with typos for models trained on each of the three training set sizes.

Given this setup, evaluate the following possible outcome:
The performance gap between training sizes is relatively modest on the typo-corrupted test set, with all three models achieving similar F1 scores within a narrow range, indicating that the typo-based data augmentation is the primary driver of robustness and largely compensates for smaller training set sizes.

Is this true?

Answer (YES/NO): NO